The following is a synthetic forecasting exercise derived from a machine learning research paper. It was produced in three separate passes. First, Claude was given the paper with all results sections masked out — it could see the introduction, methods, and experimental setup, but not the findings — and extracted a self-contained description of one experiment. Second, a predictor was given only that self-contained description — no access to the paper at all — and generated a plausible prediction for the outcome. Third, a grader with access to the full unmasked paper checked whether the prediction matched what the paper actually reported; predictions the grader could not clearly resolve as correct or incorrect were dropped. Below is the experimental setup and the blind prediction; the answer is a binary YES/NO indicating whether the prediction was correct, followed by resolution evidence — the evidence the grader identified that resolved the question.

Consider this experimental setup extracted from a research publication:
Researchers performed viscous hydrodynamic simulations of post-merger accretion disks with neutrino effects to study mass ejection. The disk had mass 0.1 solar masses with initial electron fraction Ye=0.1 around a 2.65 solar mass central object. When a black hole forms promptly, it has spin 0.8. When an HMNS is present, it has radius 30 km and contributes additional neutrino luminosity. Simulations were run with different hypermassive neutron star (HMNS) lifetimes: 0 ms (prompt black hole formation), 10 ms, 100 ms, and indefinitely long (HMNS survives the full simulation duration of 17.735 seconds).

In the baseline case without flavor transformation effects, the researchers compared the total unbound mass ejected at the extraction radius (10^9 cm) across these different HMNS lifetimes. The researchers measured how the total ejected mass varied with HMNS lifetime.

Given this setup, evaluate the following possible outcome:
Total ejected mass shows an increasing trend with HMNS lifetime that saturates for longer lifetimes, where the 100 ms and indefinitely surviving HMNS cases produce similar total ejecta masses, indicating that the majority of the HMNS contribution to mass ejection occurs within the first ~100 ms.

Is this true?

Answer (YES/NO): NO